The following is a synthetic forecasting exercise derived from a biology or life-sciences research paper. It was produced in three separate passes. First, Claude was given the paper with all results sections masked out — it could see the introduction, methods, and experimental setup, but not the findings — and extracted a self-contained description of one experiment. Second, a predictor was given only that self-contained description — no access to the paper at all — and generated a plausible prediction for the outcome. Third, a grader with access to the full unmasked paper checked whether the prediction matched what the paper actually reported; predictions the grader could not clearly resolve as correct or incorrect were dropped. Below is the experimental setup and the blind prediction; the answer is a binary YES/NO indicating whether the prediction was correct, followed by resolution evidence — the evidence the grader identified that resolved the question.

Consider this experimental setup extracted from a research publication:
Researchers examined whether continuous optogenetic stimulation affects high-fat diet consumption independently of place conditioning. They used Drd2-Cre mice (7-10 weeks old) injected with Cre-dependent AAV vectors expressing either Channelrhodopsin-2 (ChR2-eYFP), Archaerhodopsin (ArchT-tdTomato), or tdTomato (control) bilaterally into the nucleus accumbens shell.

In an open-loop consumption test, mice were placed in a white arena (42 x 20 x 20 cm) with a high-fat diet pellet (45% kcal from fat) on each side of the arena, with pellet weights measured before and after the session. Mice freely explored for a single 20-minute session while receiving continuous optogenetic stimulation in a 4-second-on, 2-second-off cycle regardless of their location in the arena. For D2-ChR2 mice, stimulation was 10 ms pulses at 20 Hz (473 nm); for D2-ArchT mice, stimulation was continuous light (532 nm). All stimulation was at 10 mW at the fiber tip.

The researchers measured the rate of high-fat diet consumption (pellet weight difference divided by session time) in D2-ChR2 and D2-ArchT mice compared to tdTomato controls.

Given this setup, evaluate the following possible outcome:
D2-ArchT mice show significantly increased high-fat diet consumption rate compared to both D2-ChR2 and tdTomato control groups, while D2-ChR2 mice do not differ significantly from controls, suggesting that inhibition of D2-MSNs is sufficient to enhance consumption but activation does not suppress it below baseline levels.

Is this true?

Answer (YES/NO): NO